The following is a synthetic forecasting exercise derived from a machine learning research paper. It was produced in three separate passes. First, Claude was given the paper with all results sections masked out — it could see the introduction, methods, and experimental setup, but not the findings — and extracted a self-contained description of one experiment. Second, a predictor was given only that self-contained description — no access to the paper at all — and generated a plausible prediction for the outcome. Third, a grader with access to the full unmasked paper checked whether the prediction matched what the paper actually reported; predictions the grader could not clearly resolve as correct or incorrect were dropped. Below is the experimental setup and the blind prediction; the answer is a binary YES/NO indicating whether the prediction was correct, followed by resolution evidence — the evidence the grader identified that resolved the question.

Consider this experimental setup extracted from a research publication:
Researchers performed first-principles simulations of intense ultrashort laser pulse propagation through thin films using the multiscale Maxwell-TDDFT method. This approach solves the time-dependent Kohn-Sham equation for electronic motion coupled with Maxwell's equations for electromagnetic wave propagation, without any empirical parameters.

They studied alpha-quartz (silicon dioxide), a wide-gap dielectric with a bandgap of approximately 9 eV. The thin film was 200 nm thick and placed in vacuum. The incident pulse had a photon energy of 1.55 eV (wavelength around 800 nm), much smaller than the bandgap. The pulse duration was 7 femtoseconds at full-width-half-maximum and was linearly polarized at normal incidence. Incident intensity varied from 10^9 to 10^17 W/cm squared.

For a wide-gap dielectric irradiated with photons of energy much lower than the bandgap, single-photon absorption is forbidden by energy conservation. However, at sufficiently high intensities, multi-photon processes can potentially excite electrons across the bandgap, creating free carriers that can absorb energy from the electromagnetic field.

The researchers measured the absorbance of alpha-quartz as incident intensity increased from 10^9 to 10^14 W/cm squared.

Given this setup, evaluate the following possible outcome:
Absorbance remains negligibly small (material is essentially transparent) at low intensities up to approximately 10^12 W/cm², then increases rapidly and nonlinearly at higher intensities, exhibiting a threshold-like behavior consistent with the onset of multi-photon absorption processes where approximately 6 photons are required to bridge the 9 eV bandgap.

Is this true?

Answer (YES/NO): NO